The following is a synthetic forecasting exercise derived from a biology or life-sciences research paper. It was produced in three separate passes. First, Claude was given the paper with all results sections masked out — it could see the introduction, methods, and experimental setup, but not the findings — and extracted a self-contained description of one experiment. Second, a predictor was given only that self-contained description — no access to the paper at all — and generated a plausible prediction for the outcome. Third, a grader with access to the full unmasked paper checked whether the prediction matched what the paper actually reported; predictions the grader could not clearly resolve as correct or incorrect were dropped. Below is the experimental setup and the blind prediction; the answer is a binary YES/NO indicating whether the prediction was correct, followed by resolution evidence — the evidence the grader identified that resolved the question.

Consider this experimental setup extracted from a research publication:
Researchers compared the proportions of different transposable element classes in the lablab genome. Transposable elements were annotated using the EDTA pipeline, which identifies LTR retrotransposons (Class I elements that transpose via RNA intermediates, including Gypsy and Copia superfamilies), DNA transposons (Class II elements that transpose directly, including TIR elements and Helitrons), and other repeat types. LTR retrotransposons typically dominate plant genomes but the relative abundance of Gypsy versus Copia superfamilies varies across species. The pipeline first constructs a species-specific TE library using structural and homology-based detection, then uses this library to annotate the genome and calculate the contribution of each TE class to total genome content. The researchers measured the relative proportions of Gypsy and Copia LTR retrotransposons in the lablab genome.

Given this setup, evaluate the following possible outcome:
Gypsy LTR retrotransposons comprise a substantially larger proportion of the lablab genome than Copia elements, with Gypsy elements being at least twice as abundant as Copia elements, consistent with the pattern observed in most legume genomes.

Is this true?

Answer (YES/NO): NO